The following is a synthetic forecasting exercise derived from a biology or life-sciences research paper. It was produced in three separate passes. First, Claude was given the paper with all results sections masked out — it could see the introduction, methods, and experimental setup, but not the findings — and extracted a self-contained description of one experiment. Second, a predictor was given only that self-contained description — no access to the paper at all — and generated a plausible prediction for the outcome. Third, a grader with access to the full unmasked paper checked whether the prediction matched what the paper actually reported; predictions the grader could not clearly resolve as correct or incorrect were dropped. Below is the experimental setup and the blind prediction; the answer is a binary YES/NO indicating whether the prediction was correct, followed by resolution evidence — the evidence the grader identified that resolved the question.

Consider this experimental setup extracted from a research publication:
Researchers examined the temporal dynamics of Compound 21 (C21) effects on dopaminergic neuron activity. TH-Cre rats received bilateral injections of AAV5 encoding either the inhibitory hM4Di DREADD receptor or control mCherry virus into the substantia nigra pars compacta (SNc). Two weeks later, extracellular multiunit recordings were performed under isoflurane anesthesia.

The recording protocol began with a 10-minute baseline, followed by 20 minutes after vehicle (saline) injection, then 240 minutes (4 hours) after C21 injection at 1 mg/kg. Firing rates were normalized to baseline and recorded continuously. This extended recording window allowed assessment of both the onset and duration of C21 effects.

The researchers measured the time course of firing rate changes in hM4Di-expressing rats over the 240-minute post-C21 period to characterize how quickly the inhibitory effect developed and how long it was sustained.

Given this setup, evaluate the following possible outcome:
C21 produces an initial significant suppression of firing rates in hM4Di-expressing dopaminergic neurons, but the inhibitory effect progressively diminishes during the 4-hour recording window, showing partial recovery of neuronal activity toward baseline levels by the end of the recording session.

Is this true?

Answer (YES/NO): NO